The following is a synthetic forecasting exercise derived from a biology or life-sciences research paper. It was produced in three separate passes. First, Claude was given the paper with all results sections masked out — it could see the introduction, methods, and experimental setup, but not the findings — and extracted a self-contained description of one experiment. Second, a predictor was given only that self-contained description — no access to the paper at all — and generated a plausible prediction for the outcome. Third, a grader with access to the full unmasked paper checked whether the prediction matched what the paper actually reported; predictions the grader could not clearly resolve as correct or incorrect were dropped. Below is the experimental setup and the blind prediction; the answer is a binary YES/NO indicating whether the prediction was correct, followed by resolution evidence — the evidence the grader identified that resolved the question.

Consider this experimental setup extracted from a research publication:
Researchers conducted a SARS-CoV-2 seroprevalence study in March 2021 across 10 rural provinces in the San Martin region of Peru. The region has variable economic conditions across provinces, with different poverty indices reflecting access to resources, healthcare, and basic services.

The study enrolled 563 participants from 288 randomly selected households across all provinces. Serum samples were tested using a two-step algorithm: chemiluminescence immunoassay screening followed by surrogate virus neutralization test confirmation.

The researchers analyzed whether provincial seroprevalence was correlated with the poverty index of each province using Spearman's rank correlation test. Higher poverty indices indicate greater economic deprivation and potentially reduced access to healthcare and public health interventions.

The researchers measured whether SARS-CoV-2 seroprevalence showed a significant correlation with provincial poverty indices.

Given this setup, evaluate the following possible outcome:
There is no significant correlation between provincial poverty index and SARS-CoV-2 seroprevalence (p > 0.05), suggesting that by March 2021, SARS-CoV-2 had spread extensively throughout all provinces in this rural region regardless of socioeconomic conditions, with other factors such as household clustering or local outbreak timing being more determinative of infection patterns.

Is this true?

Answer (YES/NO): YES